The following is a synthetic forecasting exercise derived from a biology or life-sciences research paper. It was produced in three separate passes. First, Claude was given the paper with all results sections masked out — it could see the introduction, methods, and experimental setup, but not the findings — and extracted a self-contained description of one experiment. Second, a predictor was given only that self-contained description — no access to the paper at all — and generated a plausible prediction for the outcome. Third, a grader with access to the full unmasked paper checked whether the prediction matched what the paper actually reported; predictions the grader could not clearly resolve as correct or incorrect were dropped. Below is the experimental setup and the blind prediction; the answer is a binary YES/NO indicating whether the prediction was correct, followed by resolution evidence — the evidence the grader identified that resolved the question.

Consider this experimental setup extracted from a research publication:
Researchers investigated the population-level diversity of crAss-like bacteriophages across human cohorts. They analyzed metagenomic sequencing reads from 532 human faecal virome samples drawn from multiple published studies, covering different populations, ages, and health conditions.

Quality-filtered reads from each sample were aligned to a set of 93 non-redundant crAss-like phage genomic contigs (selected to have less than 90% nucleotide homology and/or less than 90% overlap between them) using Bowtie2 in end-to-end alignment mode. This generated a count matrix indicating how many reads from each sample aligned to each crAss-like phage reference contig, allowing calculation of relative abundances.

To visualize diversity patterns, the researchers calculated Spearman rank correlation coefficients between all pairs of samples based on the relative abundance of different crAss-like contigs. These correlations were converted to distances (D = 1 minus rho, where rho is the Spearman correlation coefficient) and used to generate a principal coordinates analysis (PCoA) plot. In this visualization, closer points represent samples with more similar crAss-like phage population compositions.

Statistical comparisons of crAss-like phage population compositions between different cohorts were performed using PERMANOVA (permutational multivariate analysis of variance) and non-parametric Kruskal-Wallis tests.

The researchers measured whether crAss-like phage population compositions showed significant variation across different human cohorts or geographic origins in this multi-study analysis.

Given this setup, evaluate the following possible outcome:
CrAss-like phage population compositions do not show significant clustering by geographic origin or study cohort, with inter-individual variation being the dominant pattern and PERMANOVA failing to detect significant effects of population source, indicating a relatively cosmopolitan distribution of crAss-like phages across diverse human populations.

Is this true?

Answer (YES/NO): NO